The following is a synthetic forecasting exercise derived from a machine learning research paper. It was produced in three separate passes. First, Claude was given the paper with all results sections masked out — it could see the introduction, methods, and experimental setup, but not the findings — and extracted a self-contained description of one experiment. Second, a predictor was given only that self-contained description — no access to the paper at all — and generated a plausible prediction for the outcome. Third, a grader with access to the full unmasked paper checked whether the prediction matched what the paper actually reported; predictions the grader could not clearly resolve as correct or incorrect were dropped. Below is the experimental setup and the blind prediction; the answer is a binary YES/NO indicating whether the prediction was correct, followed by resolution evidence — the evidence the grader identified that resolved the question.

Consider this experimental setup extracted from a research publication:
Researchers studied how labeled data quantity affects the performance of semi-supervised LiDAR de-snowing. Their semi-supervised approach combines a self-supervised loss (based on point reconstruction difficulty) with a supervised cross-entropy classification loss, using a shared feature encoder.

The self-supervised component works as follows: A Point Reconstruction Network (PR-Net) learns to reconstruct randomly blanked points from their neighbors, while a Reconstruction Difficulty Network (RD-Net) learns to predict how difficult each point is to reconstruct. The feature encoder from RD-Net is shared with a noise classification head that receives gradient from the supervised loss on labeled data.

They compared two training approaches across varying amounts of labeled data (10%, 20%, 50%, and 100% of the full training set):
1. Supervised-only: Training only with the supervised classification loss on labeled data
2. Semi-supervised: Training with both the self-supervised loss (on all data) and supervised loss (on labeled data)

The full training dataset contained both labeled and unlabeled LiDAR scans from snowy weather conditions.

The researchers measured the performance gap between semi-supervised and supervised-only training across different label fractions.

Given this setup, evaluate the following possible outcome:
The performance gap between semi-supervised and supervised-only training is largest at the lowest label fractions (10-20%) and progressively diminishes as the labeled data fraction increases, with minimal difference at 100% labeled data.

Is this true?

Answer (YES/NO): NO